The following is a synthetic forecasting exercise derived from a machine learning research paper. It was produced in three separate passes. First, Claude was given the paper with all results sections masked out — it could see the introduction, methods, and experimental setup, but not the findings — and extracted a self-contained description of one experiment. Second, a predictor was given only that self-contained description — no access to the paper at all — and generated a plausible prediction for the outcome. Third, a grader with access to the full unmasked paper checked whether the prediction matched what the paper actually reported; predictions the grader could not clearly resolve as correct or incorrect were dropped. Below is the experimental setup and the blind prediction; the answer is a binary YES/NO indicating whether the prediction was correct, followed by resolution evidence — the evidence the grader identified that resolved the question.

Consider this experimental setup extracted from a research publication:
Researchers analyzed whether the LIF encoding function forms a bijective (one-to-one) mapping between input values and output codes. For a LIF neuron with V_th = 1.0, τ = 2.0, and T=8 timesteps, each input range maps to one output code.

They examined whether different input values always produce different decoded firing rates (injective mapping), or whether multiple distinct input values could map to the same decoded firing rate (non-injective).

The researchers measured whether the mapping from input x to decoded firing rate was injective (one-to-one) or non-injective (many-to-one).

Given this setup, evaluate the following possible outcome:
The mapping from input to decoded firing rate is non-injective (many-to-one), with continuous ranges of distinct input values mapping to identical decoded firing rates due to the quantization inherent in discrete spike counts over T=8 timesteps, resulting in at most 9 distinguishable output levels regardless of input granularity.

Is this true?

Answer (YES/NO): YES